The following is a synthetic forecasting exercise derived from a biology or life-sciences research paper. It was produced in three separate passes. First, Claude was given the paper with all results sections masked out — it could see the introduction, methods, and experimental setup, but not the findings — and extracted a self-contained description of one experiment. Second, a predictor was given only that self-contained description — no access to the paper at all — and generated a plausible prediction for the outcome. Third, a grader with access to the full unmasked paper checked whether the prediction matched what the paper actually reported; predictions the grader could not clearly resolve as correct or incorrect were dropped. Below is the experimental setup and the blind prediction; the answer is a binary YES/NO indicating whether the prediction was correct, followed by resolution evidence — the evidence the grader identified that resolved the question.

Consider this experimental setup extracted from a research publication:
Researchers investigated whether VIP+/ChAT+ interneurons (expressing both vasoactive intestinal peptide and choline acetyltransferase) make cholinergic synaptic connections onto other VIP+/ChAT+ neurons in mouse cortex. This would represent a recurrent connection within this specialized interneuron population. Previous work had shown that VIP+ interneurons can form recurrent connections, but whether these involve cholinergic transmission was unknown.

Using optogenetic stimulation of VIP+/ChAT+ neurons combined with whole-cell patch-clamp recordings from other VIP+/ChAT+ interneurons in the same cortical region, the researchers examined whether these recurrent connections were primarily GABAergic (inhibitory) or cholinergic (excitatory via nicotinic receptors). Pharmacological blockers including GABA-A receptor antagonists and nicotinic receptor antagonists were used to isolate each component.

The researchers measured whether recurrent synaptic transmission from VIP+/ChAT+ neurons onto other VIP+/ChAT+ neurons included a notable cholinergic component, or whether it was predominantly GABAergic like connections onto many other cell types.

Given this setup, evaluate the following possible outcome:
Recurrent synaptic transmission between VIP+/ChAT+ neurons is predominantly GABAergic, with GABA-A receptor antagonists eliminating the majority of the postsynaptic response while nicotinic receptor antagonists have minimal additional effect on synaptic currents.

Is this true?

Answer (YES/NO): NO